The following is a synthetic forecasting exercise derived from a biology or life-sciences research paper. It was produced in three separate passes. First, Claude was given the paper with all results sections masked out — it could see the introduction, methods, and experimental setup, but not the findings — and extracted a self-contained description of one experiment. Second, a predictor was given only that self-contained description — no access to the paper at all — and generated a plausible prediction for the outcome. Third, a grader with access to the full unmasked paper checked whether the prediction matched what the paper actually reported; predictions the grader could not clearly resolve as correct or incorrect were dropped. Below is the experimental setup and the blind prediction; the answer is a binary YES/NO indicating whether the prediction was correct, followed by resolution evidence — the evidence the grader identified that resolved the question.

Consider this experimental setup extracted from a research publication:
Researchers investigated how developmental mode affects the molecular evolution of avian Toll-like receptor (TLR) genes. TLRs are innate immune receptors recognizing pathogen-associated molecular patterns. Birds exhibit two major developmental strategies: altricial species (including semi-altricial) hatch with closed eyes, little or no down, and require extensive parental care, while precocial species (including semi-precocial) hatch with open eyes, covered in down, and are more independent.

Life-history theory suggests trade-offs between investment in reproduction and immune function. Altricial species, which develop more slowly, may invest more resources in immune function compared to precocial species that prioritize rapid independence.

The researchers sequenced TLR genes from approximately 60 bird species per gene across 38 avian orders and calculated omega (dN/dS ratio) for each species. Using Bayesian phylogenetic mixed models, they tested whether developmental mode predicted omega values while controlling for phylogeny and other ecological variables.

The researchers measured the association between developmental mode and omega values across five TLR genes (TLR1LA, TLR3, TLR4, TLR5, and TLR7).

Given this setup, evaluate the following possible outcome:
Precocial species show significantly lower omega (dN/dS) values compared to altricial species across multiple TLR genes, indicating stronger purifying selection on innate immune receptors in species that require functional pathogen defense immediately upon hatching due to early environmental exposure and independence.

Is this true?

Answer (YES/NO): NO